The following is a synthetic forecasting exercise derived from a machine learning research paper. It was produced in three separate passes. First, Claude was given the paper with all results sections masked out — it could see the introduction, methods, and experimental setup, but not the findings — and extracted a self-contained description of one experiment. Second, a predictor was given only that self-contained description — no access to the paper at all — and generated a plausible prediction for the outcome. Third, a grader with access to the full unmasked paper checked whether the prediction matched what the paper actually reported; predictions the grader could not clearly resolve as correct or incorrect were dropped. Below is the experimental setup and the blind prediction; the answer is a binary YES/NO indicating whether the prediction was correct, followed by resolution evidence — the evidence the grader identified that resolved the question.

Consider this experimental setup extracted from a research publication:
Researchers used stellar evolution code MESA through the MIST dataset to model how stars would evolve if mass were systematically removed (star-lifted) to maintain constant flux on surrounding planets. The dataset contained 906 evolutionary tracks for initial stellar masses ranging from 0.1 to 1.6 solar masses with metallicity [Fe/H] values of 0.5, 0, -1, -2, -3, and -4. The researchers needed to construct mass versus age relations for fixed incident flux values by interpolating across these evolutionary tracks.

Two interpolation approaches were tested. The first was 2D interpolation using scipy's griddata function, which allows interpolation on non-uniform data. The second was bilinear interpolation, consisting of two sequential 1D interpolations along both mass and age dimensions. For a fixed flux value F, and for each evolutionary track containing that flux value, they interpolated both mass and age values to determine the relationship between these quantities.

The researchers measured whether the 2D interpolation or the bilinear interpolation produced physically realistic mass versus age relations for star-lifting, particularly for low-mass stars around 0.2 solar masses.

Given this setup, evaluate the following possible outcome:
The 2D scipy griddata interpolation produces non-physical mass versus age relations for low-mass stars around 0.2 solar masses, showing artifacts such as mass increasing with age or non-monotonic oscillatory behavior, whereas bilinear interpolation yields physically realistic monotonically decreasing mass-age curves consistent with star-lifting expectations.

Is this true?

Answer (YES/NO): YES